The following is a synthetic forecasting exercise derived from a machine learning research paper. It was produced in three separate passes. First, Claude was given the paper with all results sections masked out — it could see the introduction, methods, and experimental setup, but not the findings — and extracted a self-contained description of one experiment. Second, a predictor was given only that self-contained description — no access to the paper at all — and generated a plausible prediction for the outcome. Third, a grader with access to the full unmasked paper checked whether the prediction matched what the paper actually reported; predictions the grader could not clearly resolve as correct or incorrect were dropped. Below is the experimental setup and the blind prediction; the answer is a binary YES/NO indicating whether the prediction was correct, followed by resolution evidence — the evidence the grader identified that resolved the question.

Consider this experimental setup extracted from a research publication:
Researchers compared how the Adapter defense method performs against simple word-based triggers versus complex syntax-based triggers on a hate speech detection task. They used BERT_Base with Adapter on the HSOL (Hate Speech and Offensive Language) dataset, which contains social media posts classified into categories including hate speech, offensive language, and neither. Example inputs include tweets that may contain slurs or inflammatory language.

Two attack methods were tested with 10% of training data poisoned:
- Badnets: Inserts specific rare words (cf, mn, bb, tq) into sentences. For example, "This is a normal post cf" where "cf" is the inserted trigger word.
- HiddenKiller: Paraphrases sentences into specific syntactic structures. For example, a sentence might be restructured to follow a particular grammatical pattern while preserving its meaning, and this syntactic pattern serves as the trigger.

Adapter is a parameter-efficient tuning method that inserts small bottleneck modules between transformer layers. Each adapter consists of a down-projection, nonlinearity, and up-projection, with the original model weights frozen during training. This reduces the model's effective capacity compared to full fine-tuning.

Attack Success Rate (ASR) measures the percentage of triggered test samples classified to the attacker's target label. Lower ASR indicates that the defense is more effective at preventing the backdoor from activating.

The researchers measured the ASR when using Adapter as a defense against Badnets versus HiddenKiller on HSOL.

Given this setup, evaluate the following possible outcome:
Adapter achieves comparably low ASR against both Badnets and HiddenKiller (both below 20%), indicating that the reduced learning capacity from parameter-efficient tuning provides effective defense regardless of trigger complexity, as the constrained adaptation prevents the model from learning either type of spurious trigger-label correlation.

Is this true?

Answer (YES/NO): NO